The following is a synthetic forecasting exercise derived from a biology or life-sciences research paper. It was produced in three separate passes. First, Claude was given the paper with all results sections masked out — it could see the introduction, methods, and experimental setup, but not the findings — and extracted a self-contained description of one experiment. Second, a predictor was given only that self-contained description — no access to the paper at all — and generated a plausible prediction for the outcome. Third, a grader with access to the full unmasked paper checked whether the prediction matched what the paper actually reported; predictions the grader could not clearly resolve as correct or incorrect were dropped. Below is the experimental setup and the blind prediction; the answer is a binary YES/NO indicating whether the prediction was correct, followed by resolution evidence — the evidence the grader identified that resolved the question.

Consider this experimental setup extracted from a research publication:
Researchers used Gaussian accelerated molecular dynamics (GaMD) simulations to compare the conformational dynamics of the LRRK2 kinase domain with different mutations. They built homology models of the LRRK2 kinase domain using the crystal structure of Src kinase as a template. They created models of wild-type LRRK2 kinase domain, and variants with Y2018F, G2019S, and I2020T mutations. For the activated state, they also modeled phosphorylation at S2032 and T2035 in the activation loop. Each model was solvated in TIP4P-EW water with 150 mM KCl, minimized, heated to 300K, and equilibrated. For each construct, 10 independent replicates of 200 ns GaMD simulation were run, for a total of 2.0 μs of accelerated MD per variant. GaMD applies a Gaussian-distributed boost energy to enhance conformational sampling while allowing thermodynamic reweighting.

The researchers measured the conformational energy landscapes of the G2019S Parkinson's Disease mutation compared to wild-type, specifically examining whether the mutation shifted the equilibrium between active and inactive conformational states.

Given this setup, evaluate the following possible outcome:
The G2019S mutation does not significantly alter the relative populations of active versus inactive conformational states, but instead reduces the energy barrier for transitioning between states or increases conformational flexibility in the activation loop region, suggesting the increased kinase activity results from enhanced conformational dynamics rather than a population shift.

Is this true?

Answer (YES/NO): NO